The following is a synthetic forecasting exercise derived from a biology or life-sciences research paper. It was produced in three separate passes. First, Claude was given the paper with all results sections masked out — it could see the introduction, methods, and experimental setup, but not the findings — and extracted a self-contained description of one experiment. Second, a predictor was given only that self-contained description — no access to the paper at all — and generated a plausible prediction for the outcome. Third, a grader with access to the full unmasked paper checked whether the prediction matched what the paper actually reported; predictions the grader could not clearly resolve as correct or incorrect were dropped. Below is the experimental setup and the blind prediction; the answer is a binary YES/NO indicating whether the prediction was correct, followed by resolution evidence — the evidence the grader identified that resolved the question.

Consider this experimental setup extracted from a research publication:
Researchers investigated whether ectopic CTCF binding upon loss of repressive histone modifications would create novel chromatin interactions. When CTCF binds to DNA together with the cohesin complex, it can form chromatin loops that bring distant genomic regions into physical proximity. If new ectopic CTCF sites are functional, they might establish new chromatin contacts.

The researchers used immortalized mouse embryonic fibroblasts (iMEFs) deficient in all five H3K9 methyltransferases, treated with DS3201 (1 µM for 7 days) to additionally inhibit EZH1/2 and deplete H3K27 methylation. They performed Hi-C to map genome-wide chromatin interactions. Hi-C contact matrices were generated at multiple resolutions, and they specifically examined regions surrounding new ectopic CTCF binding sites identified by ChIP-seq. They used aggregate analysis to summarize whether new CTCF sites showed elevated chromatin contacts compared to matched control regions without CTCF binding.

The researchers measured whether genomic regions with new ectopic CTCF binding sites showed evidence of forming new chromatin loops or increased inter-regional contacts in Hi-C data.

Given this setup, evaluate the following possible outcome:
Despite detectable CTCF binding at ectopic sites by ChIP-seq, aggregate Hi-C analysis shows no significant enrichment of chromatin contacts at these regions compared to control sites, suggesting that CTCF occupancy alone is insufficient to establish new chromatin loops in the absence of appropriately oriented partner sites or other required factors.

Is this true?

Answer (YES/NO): NO